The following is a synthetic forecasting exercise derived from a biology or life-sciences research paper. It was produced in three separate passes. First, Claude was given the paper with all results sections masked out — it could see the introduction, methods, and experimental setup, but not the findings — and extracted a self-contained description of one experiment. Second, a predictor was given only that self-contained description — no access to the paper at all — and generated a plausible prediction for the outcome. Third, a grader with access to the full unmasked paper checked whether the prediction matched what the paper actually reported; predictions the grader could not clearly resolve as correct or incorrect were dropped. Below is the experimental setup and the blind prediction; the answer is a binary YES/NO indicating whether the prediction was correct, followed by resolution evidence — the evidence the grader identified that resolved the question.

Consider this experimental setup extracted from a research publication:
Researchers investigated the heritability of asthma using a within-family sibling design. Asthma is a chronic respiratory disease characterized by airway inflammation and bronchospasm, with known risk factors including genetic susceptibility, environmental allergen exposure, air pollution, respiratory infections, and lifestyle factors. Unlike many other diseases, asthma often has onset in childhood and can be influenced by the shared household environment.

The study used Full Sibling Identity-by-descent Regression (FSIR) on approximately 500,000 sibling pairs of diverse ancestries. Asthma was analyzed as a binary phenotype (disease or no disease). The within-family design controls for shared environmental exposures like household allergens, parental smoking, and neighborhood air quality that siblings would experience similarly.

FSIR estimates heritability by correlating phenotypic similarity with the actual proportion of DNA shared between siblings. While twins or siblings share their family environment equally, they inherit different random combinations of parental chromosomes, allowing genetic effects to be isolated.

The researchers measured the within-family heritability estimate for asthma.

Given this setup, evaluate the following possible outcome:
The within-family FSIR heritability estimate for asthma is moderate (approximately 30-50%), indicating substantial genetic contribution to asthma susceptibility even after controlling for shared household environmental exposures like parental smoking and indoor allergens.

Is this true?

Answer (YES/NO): YES